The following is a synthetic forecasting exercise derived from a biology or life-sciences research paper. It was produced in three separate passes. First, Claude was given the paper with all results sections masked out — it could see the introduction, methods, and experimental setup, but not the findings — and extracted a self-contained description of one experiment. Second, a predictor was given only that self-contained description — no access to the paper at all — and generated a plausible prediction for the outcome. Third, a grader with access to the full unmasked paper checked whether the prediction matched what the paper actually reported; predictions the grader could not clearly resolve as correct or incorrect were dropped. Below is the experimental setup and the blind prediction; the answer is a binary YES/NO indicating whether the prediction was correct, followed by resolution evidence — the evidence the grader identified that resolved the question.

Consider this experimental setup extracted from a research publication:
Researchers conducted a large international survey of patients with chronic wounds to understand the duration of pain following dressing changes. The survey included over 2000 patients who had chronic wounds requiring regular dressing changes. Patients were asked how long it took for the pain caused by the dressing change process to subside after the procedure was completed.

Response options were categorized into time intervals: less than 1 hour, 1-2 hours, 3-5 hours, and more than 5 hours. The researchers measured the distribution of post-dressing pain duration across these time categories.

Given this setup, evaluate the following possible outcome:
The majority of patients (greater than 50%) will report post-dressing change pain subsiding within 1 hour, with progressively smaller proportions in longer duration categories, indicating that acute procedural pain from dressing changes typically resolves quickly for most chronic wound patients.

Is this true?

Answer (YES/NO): NO